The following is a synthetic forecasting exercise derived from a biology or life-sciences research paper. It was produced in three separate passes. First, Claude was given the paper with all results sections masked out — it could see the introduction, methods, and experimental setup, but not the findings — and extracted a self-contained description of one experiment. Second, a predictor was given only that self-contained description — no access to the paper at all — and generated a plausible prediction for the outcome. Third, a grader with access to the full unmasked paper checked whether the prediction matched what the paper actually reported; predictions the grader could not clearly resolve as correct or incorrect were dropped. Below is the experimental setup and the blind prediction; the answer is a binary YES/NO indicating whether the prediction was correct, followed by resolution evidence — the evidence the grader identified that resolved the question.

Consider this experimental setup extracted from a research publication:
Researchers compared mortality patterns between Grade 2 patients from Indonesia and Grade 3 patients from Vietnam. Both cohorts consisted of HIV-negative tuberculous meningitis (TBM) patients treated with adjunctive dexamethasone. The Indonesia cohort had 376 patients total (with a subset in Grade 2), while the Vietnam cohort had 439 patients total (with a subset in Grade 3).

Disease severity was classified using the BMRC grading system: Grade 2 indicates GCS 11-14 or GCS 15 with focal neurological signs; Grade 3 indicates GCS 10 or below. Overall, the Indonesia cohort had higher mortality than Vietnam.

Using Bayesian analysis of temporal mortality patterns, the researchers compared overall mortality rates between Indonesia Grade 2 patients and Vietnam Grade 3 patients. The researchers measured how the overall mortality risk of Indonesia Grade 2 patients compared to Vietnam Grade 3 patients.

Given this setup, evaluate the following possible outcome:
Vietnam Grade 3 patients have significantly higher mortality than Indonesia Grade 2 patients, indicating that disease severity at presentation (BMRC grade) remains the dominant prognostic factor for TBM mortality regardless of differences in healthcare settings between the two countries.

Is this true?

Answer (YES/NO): NO